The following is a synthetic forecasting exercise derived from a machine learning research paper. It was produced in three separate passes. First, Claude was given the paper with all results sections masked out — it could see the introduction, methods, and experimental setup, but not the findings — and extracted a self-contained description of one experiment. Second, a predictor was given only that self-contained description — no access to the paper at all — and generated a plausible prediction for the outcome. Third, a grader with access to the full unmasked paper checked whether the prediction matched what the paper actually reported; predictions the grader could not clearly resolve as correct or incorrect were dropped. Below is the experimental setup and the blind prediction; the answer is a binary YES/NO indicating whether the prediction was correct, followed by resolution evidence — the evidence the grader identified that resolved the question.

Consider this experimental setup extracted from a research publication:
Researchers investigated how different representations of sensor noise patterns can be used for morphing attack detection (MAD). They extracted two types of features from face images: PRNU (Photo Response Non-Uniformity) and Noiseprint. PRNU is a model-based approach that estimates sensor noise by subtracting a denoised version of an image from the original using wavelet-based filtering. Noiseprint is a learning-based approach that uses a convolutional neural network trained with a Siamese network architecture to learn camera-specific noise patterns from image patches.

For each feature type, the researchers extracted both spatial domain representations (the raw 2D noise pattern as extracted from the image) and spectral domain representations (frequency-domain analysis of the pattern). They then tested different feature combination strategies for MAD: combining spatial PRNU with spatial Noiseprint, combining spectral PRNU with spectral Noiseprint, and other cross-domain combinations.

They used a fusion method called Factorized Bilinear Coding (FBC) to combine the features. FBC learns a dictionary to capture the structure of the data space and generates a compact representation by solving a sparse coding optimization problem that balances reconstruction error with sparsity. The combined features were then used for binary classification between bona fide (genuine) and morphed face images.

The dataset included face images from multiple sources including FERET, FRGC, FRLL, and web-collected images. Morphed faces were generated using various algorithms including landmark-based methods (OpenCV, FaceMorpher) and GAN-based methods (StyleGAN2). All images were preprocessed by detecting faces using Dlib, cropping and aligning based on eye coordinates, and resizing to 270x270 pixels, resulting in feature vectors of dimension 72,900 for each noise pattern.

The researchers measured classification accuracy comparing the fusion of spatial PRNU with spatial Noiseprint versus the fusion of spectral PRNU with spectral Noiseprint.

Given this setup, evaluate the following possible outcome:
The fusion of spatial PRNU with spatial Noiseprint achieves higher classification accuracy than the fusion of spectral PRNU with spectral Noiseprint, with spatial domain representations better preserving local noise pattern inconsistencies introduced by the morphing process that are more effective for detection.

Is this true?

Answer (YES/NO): YES